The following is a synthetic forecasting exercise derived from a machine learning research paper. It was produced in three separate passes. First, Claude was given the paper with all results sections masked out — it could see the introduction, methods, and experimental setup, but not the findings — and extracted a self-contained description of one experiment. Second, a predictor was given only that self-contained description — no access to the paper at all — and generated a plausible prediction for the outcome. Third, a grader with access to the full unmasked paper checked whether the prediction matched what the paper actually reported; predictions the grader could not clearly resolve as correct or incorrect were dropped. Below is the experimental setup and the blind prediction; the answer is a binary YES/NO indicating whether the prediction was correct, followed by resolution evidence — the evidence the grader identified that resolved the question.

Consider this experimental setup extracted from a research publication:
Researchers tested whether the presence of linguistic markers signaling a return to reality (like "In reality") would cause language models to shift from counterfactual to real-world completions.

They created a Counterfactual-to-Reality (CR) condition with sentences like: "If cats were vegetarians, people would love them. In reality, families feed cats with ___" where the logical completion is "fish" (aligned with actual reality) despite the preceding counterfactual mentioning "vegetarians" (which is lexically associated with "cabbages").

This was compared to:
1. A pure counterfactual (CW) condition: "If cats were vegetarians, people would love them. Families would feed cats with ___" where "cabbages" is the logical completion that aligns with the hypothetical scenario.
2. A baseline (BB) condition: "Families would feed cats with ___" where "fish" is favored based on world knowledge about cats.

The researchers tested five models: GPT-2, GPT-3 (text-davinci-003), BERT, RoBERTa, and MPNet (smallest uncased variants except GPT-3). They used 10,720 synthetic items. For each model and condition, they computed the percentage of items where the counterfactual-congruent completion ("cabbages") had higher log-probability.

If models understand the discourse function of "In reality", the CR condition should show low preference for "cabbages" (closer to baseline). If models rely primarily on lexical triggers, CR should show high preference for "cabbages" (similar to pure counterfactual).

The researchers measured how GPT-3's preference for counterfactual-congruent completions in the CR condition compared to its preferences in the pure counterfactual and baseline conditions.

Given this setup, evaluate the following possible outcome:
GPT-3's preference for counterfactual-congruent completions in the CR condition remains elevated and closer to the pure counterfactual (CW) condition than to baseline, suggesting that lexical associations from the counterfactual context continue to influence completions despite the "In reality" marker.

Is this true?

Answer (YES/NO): NO